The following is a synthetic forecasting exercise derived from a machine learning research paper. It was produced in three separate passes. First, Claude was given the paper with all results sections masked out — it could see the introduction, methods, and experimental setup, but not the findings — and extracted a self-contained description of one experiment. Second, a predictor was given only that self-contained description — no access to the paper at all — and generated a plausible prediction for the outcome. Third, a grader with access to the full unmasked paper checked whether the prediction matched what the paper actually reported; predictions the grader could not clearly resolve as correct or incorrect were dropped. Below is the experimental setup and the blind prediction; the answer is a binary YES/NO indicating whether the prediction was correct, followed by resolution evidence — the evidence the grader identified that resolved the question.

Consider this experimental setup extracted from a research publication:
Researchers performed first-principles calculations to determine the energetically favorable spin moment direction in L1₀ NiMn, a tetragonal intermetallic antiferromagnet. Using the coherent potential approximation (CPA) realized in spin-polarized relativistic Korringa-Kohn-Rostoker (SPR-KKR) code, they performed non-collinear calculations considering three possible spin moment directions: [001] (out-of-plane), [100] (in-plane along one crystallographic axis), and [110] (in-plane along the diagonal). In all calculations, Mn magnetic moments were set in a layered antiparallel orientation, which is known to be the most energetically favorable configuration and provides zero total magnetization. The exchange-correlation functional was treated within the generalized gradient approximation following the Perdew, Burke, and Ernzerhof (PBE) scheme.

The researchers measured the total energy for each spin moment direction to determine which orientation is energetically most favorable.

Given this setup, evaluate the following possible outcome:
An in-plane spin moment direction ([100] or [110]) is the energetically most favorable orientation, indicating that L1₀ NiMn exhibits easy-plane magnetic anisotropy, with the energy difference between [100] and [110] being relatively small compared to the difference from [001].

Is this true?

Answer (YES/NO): YES